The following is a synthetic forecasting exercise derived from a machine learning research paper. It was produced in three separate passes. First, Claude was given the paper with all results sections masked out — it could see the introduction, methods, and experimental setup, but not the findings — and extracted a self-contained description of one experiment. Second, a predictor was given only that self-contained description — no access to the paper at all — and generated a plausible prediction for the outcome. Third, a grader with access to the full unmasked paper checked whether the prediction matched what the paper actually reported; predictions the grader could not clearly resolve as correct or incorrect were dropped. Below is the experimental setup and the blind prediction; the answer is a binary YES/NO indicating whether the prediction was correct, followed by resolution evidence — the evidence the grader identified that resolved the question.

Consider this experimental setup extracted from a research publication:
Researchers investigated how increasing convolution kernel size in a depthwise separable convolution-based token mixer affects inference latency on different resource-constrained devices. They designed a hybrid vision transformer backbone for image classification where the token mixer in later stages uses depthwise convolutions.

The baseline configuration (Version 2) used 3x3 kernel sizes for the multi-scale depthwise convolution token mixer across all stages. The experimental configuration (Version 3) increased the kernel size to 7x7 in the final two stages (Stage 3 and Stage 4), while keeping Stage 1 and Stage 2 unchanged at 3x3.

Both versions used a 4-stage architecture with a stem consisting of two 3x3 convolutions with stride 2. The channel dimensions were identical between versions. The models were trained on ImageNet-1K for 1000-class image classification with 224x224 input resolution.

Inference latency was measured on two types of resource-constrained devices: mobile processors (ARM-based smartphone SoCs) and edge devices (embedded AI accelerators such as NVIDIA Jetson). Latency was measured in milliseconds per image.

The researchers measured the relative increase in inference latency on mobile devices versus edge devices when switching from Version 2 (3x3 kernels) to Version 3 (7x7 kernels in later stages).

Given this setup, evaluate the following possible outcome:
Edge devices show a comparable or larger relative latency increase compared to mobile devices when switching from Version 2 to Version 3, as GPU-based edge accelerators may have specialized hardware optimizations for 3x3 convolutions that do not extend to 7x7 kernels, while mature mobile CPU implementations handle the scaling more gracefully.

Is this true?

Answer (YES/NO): NO